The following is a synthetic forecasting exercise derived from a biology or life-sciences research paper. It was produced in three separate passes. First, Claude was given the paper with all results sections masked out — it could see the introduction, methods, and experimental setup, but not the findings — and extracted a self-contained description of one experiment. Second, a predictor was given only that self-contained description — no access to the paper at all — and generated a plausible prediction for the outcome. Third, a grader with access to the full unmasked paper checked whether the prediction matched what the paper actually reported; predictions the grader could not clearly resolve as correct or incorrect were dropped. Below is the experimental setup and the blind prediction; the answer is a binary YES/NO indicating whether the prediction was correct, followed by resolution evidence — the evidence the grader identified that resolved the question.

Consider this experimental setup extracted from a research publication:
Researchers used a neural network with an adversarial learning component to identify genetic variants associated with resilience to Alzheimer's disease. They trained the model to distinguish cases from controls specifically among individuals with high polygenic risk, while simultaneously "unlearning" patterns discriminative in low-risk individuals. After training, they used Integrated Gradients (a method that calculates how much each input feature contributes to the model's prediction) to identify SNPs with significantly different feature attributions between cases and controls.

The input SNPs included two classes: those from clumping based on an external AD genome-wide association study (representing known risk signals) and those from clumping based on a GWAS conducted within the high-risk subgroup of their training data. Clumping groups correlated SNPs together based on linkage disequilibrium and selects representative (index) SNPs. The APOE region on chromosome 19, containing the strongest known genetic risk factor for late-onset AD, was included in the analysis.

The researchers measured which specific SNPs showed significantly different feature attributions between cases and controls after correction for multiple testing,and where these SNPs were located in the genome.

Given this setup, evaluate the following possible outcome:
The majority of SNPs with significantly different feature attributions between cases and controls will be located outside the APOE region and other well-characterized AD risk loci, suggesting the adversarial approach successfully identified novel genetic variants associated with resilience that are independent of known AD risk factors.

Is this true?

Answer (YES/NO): NO